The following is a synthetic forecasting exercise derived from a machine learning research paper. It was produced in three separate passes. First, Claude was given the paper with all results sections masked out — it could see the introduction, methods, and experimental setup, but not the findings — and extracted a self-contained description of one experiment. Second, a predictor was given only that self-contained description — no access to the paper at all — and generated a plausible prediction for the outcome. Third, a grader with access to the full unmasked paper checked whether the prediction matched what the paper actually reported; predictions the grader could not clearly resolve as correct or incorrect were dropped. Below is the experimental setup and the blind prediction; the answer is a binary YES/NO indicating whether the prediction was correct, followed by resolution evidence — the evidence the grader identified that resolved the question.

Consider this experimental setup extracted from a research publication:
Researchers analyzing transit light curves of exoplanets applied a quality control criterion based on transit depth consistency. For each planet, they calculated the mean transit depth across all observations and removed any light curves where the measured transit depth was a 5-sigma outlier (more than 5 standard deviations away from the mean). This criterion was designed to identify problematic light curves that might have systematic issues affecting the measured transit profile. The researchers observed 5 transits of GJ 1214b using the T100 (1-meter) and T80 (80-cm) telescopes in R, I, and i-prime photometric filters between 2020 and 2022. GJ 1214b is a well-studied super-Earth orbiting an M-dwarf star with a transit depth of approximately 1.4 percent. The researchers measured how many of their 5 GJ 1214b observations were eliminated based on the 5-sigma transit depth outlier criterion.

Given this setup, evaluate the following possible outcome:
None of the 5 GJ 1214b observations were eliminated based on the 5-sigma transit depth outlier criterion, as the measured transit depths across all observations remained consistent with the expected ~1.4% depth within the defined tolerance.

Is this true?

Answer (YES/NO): NO